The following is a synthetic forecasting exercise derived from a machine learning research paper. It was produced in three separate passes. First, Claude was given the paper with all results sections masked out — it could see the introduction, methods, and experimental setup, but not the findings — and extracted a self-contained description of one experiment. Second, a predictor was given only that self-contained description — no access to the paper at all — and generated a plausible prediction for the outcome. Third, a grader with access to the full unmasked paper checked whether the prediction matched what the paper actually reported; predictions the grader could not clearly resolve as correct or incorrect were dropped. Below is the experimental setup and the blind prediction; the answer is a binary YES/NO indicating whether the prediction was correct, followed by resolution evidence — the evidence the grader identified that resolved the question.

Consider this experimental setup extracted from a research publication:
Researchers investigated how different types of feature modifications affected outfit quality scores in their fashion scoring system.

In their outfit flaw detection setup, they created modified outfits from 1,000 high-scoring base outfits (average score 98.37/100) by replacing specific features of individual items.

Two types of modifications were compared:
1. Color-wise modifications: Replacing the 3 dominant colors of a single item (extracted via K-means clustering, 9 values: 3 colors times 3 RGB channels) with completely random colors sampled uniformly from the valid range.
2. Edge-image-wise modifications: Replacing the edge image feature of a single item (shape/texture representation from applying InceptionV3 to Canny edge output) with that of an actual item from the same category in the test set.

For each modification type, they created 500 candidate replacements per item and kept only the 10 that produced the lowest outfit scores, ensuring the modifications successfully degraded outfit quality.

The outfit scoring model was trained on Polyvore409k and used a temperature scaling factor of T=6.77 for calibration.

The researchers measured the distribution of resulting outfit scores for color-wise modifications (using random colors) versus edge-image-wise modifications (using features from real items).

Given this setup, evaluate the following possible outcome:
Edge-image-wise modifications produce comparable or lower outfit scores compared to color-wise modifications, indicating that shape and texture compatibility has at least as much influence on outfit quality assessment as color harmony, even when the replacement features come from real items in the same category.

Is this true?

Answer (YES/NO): YES